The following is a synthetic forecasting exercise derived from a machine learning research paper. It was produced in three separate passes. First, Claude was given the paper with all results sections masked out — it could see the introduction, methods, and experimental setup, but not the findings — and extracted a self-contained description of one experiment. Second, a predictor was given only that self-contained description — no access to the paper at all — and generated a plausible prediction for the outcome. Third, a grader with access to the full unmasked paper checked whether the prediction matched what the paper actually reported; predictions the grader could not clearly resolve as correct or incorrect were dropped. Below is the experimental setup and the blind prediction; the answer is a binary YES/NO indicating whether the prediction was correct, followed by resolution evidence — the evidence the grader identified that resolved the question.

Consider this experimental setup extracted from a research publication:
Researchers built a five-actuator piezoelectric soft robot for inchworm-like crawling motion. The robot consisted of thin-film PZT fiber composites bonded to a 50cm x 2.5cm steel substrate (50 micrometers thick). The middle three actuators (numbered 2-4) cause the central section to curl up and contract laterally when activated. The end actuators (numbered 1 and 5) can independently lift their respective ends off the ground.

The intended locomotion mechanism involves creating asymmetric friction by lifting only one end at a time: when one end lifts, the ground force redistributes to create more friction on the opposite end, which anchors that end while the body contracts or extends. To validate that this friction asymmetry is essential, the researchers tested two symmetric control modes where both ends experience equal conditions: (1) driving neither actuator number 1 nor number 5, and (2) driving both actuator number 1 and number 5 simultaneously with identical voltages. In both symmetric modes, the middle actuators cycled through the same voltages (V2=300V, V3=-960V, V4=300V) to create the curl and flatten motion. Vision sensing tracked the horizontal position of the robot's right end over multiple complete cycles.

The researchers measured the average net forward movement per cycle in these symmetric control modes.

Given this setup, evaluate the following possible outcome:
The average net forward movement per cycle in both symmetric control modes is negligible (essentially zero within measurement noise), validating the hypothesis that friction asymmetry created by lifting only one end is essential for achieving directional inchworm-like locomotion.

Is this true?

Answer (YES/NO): NO